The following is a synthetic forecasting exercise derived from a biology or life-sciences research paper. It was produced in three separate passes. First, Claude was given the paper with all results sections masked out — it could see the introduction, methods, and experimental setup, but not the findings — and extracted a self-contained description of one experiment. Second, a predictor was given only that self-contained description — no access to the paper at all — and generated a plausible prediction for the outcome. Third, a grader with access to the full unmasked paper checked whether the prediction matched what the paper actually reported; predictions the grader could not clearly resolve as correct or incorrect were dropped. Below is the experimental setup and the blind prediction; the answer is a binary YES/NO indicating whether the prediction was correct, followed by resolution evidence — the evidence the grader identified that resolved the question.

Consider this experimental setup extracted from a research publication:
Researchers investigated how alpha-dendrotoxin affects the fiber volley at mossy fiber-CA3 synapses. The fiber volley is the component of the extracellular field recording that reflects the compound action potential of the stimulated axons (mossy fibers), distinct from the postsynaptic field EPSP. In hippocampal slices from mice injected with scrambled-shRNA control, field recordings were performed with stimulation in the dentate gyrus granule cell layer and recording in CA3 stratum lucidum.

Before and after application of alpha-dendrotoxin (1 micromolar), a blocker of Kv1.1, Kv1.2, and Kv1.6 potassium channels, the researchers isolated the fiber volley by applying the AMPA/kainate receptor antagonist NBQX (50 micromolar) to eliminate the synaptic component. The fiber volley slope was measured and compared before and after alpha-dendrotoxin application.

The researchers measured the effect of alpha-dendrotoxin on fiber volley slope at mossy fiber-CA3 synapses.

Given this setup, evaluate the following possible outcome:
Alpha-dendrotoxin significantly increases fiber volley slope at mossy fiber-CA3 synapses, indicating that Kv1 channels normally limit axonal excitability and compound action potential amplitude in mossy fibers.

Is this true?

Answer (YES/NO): NO